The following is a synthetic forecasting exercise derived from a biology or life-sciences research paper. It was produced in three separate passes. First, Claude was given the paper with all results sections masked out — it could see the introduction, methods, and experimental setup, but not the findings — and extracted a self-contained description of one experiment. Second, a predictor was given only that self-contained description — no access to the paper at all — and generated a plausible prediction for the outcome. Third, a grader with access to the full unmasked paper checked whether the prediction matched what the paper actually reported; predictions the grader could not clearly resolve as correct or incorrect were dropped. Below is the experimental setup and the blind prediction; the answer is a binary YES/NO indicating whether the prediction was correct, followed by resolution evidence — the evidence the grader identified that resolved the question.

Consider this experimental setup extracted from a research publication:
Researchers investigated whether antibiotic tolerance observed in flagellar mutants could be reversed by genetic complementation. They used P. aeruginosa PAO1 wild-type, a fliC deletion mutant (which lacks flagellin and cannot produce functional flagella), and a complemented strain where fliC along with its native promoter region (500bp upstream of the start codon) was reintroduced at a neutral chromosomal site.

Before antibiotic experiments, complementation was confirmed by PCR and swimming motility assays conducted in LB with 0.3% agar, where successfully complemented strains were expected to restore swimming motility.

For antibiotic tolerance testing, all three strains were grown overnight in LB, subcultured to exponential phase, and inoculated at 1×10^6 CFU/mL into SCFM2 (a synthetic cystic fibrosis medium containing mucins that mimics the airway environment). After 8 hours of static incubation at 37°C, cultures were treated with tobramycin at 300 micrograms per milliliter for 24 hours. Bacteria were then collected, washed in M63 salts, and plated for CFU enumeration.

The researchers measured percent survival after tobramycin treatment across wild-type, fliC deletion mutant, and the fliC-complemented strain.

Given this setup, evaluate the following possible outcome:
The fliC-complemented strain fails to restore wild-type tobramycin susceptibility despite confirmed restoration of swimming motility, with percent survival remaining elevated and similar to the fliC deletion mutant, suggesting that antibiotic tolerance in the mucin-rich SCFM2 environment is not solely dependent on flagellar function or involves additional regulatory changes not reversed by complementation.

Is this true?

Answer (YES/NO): NO